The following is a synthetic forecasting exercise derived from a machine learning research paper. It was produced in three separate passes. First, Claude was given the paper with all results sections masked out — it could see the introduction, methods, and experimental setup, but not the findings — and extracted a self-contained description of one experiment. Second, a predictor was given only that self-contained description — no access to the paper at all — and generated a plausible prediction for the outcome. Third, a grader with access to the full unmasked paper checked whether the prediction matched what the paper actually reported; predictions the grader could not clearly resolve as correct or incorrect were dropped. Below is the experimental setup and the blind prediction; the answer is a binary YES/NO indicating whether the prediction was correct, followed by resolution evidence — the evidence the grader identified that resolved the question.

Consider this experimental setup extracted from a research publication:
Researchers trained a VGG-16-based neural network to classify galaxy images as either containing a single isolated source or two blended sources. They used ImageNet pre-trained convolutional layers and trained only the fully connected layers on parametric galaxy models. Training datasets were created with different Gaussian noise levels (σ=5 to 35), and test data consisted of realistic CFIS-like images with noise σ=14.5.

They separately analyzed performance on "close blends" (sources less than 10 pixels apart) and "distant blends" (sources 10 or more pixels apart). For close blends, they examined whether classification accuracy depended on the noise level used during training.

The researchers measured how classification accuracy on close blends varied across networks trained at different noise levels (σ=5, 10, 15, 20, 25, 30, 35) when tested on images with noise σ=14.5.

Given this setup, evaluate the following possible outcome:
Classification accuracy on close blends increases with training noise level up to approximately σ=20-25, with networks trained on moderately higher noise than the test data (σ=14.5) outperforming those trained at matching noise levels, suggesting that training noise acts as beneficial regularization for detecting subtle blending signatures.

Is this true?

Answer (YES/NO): NO